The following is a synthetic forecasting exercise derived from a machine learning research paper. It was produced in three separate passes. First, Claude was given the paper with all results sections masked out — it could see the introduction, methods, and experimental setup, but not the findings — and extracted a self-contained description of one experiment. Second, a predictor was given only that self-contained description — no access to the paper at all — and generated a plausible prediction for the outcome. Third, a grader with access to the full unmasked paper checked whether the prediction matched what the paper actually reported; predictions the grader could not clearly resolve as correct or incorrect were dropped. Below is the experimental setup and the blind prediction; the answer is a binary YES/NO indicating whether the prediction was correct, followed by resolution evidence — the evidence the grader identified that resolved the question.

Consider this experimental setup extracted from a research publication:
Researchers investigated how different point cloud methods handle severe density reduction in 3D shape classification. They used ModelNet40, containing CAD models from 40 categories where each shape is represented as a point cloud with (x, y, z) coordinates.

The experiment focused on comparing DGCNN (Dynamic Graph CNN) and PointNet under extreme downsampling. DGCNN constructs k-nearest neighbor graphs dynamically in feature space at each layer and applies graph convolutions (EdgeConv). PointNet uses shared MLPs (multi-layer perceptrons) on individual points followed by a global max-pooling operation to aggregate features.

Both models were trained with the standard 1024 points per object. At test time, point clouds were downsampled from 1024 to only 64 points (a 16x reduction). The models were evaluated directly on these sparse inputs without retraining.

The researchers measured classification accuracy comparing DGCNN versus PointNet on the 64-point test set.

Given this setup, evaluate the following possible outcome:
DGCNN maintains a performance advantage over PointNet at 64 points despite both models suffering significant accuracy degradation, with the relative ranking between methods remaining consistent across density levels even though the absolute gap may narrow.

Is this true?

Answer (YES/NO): NO